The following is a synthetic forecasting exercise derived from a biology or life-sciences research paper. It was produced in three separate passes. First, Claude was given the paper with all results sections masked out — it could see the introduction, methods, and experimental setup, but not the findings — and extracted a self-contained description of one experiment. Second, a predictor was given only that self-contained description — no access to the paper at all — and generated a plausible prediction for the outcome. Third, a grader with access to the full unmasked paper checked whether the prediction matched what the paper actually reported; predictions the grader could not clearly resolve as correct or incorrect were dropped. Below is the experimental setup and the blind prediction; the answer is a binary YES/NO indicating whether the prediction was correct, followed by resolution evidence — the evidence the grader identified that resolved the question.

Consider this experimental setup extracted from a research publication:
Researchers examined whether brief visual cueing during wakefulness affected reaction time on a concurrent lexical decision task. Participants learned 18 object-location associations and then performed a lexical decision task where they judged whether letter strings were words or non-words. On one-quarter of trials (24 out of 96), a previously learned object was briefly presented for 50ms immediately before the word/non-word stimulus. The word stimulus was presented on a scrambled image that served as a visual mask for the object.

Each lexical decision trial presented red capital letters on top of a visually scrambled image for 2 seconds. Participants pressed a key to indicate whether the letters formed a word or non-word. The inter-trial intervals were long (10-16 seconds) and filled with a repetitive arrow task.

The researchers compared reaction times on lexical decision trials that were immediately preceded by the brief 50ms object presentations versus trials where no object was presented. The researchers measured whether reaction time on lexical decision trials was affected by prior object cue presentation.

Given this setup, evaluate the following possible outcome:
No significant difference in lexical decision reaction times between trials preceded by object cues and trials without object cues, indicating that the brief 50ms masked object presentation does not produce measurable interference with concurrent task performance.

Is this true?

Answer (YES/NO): NO